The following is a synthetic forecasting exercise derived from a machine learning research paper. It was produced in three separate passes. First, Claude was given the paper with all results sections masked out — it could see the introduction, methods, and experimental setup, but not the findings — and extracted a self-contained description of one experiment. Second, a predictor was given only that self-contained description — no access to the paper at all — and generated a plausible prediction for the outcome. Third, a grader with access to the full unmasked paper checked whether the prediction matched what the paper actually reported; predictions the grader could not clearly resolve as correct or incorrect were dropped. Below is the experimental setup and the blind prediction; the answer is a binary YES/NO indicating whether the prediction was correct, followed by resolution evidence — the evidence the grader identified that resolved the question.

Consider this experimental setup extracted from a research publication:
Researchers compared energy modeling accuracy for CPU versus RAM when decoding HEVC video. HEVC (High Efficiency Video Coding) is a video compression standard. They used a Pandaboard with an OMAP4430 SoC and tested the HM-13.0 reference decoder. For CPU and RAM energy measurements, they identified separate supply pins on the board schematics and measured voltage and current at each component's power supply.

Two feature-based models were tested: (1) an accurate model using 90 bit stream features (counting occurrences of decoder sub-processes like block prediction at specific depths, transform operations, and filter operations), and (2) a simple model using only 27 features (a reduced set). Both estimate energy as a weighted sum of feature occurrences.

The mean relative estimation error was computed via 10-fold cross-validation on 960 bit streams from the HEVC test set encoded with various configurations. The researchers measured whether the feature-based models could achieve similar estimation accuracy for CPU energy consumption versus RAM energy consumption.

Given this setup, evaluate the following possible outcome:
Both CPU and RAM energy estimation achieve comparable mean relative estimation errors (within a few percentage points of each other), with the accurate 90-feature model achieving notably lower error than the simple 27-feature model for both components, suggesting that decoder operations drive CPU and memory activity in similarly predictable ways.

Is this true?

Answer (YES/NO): NO